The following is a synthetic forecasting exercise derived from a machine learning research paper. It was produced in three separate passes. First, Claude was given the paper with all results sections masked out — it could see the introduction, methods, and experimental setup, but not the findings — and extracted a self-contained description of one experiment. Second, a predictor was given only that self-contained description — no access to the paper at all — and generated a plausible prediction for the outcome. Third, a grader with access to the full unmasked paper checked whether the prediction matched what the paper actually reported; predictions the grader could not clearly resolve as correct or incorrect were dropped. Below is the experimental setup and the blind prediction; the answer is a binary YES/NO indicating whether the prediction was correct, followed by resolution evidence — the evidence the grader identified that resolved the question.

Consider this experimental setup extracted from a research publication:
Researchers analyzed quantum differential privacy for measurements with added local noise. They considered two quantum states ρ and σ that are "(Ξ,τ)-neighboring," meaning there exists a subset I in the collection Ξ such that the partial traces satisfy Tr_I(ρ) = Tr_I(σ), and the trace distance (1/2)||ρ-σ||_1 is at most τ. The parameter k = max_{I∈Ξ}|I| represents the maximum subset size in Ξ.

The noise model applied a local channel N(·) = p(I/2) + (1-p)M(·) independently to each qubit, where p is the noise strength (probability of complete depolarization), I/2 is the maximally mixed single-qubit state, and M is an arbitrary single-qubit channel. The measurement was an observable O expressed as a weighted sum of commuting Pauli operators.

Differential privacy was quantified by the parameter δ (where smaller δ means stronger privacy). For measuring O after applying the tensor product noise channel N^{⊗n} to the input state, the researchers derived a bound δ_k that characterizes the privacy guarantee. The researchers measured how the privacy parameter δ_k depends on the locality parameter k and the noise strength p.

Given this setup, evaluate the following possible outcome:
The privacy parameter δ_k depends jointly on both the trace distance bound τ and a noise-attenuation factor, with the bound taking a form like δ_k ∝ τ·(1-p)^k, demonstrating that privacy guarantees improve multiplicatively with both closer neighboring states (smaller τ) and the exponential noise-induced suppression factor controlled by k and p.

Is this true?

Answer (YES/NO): NO